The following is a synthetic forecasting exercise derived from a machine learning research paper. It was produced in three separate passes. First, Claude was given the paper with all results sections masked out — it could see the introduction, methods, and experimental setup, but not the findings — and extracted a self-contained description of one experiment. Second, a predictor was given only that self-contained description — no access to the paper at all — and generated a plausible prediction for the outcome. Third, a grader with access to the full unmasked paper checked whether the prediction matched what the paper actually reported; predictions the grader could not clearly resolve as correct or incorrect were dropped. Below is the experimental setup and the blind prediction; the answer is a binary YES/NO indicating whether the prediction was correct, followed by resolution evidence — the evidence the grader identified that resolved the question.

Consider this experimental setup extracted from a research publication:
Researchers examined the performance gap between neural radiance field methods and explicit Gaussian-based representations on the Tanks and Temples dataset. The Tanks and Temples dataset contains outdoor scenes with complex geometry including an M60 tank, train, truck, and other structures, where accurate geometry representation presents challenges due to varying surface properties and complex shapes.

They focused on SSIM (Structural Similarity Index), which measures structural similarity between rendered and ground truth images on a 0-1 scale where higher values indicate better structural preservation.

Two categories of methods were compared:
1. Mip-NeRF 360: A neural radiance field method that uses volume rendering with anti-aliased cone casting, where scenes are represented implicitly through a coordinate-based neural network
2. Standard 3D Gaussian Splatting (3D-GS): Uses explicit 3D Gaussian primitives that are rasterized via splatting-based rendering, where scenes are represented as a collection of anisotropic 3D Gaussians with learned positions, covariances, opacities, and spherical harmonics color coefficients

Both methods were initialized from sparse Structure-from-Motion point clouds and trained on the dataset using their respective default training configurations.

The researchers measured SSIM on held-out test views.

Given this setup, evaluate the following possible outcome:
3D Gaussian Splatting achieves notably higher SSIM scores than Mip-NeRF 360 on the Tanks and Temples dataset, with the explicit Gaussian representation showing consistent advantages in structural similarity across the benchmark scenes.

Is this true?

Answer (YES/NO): YES